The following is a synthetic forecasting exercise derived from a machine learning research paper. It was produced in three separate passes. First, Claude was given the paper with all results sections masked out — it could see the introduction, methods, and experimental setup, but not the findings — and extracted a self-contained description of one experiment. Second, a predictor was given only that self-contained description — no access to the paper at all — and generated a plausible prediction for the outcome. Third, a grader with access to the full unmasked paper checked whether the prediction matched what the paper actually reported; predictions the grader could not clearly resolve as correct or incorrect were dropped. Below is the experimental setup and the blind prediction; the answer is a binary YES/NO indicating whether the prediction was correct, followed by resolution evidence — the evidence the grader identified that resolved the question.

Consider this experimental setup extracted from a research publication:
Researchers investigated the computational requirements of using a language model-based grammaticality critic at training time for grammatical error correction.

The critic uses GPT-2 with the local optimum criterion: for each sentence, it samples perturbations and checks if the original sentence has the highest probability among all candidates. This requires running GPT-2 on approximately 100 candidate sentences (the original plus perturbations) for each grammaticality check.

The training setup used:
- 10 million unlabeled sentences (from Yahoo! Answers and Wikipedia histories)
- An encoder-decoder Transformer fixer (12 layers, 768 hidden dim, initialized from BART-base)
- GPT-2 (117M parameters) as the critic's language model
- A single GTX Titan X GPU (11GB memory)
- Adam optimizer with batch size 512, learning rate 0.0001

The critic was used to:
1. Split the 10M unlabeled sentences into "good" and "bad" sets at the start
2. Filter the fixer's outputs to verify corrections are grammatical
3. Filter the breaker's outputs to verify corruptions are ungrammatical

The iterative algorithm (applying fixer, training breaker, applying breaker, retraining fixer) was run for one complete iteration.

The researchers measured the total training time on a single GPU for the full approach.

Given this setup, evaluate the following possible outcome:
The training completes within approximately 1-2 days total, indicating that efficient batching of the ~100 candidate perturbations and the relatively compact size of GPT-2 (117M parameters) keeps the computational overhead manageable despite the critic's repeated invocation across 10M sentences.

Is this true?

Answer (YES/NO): YES